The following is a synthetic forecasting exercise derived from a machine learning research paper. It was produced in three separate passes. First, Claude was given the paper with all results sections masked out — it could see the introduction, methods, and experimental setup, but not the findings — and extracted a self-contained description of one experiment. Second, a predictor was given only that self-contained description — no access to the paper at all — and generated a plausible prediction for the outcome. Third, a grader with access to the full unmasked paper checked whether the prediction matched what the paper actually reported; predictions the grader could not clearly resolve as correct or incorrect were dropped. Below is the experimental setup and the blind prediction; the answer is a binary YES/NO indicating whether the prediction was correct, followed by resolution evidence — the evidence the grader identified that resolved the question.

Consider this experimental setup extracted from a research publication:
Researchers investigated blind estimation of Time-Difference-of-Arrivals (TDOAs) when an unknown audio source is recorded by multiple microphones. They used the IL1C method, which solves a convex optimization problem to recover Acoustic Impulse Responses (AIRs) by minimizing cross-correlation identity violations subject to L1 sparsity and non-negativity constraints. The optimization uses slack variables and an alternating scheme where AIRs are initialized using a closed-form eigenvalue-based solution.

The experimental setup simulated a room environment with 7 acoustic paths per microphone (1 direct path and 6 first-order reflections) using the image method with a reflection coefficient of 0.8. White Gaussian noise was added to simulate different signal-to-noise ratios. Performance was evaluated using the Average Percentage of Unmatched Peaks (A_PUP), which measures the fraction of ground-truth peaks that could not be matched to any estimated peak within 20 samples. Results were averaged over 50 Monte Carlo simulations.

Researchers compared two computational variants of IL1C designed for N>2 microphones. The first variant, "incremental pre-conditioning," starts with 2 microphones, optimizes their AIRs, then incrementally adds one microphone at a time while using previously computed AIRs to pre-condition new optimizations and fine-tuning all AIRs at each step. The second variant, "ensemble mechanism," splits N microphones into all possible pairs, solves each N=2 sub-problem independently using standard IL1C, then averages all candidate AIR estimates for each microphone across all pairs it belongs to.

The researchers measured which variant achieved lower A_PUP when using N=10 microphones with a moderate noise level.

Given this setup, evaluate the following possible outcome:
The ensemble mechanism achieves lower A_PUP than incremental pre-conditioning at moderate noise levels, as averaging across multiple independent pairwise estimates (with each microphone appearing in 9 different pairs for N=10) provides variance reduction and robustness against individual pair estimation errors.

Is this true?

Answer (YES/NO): YES